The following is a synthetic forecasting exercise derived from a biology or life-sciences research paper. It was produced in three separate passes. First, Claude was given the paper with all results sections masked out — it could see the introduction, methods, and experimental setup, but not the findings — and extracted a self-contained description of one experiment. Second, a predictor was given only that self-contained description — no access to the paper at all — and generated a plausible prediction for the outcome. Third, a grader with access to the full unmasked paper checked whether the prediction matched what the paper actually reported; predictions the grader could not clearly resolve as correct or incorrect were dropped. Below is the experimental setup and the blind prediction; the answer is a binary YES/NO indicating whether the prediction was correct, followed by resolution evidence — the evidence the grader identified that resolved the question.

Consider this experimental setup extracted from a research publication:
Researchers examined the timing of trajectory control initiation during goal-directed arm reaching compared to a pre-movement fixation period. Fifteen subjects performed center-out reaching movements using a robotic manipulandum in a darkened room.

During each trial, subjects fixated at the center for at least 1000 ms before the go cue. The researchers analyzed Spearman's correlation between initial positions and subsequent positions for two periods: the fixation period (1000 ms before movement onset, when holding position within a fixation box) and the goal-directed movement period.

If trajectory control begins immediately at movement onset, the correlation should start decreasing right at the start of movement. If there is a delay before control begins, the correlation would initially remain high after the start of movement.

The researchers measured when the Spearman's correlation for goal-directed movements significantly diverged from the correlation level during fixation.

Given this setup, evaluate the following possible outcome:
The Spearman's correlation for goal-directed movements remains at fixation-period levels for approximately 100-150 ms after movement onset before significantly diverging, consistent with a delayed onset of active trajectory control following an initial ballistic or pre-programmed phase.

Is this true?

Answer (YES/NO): NO